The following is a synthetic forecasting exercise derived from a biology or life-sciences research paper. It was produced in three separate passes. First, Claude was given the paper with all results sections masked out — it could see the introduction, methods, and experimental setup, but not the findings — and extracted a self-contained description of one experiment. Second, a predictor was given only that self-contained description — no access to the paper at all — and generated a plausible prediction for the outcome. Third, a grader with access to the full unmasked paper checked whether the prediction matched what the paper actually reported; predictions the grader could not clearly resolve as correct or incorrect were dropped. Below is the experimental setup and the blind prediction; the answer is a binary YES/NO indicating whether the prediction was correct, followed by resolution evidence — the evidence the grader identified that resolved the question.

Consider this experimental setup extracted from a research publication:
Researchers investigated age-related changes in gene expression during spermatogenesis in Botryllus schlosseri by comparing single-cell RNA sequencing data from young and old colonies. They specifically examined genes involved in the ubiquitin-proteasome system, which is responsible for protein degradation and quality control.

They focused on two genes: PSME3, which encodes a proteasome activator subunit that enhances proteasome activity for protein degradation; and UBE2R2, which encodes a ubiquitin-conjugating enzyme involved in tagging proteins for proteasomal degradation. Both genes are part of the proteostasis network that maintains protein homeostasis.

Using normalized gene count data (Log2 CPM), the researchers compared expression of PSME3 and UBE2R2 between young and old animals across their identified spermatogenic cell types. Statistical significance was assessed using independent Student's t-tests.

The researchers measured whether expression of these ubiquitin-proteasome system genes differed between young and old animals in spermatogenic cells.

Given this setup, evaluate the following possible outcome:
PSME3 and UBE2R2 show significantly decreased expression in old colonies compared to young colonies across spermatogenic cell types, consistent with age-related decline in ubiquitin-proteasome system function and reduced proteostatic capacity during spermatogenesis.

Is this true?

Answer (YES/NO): NO